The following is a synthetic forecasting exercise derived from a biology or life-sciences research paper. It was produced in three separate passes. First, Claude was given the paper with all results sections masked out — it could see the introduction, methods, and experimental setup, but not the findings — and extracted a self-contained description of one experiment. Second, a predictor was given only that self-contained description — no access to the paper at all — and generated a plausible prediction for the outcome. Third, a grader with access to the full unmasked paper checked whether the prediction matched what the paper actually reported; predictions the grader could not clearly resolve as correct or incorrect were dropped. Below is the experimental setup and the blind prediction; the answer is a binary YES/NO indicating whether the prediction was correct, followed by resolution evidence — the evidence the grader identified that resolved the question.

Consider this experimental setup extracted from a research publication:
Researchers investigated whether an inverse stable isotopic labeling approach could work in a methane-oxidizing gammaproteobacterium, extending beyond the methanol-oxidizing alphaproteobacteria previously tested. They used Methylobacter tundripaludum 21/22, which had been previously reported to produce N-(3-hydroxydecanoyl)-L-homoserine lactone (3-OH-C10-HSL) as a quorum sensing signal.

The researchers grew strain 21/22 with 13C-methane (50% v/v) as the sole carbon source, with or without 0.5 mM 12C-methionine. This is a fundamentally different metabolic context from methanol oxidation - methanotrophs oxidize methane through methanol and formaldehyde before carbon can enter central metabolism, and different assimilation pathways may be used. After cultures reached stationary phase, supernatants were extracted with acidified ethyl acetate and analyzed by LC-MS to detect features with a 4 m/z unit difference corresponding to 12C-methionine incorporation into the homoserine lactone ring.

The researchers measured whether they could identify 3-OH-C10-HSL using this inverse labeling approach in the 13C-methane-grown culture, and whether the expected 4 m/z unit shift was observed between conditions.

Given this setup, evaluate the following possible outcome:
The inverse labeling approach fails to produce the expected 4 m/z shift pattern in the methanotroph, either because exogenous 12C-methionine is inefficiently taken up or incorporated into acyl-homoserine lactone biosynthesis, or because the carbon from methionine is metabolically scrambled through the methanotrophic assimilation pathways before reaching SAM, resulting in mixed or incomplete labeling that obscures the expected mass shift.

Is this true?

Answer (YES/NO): NO